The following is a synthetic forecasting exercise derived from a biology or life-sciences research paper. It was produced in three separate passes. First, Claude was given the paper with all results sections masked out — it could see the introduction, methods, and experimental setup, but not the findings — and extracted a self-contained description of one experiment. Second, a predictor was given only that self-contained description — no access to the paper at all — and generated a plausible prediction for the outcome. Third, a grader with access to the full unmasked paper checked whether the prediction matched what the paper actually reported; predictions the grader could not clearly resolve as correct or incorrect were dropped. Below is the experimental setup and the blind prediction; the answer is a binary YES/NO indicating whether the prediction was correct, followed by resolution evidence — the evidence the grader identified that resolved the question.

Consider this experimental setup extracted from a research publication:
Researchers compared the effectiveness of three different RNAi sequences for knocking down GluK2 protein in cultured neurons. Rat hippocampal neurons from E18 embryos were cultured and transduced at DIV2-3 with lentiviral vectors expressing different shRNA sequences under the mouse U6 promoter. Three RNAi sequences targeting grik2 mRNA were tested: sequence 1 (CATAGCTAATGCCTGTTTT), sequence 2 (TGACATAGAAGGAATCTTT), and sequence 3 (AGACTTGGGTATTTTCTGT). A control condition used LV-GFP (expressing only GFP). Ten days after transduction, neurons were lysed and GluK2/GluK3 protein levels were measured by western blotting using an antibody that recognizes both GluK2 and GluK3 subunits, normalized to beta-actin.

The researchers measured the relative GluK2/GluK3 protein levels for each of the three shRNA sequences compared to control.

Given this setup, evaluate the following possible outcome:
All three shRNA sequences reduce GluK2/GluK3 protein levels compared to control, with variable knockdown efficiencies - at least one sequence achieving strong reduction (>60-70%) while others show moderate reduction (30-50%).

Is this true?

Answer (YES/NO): NO